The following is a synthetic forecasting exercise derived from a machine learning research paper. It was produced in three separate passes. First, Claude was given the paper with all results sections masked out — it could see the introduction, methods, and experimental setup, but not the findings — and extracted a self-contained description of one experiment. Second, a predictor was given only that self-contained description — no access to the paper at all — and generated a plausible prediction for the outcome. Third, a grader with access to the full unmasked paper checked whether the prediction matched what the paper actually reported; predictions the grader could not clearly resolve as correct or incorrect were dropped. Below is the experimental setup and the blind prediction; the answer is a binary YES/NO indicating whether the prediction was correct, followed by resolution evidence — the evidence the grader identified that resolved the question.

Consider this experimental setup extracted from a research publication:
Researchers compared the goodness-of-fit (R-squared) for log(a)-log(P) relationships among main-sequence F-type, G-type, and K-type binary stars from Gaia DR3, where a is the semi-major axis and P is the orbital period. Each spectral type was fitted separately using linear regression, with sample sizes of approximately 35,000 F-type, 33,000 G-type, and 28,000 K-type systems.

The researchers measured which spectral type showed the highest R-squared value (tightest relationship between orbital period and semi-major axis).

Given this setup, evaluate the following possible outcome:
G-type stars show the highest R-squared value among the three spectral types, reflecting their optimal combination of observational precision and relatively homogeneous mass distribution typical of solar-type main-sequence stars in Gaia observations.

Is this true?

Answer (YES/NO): YES